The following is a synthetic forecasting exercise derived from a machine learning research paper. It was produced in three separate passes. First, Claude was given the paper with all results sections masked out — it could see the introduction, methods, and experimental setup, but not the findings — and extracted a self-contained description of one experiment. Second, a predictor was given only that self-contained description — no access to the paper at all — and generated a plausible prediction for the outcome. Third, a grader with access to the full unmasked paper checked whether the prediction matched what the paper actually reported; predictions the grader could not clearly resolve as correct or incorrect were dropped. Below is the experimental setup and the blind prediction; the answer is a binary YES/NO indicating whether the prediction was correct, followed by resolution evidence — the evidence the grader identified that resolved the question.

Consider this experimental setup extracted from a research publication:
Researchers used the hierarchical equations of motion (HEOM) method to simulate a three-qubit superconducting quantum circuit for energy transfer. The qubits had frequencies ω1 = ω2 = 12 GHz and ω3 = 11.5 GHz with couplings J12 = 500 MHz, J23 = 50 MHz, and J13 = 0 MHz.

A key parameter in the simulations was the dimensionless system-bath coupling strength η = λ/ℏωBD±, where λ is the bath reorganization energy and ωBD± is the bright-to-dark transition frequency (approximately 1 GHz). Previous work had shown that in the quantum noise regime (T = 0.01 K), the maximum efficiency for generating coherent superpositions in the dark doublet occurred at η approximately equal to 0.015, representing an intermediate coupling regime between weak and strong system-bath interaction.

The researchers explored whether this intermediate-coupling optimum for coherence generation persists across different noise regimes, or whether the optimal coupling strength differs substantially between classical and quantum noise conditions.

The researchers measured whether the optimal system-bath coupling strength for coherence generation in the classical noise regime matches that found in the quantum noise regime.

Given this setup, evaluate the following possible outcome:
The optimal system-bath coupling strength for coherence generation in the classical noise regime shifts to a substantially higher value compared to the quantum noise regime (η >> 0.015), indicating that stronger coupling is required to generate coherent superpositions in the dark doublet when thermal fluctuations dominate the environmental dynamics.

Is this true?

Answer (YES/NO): NO